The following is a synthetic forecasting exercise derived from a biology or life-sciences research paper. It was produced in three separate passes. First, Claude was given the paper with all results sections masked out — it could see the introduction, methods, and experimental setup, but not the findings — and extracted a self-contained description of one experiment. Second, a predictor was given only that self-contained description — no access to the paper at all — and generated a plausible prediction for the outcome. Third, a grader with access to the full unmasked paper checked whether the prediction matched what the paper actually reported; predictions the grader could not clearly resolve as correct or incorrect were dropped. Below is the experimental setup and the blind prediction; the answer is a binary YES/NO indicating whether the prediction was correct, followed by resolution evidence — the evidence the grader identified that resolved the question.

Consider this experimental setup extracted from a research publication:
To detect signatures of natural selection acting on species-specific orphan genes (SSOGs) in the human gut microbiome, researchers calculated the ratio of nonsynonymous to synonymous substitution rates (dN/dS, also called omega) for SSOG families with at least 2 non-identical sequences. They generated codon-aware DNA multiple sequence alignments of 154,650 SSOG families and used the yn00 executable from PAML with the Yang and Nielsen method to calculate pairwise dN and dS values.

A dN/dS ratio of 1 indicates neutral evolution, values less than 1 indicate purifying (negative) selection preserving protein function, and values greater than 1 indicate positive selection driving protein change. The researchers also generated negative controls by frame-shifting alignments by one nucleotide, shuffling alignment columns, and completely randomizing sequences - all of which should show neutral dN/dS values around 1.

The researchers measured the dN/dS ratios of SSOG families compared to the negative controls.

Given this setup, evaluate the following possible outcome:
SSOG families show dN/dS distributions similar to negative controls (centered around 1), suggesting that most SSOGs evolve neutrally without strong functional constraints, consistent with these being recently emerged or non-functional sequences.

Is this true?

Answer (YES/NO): NO